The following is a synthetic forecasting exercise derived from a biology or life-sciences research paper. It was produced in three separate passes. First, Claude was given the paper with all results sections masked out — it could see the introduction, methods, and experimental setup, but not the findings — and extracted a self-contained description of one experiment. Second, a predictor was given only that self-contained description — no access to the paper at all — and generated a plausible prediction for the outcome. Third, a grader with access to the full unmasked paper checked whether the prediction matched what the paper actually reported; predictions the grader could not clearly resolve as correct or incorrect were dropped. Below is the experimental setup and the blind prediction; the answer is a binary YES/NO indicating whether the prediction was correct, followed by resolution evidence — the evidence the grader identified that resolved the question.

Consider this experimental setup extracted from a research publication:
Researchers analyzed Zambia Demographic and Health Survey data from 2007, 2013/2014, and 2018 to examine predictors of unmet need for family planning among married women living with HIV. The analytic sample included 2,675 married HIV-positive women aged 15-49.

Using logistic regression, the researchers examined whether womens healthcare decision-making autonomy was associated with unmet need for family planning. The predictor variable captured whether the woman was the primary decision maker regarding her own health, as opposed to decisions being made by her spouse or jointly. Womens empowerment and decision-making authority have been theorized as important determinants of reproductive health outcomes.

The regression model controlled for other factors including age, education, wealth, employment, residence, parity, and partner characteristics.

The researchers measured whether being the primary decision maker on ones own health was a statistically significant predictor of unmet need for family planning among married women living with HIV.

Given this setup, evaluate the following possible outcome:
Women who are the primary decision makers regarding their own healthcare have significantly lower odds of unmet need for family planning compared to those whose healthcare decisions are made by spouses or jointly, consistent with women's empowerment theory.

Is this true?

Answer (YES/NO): NO